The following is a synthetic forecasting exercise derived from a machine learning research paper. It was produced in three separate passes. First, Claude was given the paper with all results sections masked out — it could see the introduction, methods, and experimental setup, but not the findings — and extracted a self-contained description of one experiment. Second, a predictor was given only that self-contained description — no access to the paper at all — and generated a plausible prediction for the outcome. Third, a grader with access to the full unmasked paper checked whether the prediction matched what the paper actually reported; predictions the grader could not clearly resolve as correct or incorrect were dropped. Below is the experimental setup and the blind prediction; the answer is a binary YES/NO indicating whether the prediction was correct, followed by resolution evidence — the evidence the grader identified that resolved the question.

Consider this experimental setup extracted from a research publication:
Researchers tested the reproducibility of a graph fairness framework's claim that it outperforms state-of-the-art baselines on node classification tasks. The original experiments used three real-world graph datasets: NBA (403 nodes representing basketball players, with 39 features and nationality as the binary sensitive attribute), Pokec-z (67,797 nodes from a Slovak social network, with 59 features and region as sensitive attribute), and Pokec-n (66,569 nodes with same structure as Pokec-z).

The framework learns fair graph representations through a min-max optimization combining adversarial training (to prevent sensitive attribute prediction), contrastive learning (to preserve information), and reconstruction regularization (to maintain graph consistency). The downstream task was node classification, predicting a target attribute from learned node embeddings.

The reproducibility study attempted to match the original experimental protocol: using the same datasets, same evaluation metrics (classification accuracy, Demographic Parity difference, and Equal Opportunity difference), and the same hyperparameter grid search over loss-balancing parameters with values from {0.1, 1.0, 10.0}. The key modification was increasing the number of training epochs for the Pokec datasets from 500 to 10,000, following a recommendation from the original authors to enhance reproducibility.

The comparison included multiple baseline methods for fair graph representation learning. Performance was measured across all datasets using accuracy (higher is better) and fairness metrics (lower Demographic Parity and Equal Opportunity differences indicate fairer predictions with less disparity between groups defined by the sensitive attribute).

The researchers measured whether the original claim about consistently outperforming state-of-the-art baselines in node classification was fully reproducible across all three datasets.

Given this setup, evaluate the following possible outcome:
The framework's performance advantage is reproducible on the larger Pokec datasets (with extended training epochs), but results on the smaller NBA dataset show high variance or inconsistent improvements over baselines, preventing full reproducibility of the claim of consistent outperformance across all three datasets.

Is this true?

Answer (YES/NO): NO